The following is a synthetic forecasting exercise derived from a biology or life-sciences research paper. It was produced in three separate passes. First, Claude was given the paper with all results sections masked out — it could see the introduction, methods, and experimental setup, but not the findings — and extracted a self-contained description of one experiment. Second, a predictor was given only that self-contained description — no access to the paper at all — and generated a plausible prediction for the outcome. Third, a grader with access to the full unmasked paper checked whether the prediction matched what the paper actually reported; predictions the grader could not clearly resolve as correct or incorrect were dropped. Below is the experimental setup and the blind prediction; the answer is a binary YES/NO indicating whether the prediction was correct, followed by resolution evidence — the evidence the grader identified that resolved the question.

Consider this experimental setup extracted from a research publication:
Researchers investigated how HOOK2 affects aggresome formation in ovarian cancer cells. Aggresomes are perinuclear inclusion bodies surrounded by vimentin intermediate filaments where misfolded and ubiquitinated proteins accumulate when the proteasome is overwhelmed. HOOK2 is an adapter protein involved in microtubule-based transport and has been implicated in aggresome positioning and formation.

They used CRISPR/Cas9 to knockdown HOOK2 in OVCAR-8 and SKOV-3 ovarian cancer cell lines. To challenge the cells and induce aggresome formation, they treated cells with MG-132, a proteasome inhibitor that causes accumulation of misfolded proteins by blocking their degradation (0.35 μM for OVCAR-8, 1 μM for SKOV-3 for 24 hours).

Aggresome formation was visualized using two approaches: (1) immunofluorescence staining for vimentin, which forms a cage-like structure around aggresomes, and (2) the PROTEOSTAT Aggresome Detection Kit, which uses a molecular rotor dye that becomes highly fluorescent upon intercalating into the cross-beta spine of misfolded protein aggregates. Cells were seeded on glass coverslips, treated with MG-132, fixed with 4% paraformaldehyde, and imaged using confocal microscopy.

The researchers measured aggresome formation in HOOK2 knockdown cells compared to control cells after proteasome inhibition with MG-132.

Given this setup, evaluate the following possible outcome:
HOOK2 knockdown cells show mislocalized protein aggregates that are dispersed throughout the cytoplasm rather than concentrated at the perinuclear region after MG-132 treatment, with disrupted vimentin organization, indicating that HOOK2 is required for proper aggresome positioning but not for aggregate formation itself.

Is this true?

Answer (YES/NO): NO